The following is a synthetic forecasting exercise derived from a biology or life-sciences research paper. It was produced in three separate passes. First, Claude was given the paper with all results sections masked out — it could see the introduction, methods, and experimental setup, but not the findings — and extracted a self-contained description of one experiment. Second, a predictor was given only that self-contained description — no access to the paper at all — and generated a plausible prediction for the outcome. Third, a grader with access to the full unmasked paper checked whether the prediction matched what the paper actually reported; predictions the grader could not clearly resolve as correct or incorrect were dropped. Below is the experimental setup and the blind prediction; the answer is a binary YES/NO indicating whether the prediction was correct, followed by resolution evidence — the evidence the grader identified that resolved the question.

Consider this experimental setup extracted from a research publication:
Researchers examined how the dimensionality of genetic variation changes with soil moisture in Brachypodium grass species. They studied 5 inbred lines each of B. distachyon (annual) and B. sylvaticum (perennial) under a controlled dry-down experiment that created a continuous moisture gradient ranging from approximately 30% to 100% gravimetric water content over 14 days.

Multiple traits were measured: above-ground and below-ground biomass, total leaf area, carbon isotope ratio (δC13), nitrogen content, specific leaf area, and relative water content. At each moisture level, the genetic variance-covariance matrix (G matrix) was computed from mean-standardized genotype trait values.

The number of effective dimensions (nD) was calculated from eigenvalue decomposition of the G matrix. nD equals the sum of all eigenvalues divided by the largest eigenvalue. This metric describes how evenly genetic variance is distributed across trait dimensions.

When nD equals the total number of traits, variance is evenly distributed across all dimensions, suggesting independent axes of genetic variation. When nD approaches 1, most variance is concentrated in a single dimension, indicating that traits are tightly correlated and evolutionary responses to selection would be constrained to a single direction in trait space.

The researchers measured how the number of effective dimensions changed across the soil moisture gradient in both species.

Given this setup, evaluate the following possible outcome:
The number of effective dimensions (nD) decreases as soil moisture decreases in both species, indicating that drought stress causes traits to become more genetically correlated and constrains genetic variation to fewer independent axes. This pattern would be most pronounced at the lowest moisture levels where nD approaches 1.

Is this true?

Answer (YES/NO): NO